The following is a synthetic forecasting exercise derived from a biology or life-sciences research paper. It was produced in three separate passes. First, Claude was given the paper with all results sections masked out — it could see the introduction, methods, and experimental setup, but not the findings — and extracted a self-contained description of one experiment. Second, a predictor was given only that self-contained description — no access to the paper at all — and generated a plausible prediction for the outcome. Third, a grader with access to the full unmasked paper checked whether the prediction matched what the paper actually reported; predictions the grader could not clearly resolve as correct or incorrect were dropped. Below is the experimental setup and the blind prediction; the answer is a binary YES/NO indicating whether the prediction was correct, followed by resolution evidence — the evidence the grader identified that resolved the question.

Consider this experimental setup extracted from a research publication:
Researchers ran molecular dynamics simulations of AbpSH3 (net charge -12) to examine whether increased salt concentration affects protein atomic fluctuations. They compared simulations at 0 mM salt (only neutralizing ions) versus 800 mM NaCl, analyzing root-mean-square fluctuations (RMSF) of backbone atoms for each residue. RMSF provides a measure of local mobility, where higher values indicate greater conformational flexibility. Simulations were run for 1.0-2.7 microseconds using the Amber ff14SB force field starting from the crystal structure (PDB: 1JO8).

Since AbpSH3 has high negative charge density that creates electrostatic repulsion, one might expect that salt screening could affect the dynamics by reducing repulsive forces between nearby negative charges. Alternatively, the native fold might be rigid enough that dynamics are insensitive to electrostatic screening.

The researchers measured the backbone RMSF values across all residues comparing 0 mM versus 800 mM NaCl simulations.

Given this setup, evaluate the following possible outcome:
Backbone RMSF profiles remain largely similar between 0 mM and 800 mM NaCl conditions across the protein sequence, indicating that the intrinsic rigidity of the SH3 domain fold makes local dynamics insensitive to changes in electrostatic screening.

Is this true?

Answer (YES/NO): YES